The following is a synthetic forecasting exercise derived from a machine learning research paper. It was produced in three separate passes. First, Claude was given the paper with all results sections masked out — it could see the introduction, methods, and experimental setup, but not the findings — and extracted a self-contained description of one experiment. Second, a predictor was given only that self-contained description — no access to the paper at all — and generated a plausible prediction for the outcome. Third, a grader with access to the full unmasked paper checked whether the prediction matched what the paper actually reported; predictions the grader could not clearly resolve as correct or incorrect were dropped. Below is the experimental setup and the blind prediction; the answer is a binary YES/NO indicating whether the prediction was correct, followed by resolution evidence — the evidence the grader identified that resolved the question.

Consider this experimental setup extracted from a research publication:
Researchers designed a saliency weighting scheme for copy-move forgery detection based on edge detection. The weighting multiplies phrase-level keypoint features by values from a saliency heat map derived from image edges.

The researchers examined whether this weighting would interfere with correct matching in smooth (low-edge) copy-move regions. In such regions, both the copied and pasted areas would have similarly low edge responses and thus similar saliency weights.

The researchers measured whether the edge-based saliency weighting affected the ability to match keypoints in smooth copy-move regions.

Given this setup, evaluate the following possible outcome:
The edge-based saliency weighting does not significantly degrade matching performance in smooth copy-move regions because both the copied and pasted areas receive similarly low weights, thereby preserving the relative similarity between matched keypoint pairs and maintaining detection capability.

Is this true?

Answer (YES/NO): YES